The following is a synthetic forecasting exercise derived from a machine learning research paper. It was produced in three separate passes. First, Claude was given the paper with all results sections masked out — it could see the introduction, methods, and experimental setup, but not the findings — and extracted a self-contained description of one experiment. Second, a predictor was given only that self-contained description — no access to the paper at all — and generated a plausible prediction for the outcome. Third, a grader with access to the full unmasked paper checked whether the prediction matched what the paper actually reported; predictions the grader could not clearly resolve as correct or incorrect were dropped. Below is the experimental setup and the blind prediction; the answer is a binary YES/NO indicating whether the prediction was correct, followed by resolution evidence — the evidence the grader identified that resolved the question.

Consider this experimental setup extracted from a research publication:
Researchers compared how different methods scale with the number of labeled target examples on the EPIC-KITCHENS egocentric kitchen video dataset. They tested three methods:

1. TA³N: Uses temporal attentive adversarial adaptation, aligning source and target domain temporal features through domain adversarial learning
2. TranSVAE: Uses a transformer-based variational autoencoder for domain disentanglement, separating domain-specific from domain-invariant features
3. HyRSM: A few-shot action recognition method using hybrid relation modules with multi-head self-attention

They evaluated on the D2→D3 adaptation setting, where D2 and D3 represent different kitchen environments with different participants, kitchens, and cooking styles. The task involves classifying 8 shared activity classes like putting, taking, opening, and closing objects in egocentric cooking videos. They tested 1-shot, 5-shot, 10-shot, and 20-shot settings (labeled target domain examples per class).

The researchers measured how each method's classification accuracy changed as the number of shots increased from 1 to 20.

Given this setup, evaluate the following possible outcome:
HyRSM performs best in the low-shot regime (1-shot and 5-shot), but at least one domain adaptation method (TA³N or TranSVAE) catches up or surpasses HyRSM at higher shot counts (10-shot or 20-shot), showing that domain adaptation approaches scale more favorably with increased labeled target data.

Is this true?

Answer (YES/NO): NO